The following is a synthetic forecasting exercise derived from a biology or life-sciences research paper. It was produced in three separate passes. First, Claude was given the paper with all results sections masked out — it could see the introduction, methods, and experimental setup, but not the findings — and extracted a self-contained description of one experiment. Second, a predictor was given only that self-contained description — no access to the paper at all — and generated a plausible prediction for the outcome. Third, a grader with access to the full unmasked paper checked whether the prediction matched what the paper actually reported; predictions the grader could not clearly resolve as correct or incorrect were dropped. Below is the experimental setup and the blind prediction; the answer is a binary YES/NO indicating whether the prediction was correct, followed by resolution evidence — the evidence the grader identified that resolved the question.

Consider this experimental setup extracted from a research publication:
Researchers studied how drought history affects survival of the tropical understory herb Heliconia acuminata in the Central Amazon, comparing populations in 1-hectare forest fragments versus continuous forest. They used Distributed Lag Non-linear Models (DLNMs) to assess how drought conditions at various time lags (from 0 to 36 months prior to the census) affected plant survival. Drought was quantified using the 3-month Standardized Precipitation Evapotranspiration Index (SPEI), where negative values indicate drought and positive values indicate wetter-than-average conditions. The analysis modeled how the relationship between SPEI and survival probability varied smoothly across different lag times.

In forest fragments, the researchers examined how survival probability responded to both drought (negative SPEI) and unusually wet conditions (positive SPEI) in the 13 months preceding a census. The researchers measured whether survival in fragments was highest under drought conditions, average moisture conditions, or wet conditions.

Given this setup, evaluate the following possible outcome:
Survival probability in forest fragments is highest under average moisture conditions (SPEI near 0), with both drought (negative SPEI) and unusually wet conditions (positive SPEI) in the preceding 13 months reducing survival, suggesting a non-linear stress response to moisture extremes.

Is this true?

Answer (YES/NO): YES